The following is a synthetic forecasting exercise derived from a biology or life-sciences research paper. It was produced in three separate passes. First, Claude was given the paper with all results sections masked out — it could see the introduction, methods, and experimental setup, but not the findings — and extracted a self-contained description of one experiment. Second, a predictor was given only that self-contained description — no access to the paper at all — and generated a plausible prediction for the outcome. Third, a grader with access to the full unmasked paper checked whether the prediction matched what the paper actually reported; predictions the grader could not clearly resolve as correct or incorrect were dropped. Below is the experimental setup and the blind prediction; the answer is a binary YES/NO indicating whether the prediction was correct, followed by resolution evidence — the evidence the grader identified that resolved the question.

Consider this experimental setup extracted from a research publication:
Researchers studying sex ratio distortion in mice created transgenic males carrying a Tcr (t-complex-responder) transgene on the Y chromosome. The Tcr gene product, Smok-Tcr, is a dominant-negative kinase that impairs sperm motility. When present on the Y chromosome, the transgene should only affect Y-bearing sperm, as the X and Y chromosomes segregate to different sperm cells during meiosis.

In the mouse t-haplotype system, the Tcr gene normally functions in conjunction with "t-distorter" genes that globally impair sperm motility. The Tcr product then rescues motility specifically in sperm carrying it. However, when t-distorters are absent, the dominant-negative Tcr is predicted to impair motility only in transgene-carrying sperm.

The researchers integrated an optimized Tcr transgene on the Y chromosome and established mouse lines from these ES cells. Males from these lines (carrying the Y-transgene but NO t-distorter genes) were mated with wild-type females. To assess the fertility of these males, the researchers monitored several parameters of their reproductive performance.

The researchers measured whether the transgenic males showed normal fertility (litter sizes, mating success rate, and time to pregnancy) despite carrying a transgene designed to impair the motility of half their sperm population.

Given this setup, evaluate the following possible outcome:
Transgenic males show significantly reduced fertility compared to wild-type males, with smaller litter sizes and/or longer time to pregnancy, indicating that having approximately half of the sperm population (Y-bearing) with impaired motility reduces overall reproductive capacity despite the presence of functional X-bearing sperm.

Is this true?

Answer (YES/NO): NO